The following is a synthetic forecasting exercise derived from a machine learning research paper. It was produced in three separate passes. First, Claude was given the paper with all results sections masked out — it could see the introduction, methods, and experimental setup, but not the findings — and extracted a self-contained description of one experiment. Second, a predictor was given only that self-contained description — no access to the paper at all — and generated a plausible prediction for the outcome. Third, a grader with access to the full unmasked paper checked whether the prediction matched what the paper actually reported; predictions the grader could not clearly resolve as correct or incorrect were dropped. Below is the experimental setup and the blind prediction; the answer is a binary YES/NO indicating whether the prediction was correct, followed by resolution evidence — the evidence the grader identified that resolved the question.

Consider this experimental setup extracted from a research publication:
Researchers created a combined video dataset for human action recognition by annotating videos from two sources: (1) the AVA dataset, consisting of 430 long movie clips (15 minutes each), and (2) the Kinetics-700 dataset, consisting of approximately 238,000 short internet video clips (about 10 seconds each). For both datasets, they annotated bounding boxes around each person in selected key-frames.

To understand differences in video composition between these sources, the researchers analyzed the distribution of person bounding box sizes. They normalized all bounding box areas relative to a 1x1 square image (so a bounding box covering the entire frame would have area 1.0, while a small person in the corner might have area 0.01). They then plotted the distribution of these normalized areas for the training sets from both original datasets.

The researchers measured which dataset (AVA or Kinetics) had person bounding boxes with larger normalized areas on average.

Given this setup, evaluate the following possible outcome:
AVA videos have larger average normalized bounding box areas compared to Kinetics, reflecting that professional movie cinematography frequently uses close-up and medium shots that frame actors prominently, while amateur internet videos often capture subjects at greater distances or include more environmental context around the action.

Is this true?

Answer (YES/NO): YES